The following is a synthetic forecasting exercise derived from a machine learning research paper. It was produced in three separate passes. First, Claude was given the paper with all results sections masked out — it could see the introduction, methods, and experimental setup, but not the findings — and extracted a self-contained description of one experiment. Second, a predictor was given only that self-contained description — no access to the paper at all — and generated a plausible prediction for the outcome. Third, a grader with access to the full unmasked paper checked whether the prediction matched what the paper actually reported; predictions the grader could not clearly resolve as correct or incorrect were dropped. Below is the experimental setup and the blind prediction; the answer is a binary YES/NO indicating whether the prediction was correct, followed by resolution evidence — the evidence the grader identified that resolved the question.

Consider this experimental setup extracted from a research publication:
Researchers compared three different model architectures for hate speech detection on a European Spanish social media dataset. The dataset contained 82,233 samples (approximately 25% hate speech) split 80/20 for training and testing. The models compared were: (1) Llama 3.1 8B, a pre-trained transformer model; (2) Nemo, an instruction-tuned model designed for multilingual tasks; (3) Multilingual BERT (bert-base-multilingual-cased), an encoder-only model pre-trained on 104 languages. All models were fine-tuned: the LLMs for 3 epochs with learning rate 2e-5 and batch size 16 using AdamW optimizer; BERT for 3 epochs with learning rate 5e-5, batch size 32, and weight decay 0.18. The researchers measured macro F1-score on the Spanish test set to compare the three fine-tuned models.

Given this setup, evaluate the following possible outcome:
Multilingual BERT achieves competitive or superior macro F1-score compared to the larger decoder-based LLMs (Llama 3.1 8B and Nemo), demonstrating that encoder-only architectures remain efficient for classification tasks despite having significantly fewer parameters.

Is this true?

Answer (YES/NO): NO